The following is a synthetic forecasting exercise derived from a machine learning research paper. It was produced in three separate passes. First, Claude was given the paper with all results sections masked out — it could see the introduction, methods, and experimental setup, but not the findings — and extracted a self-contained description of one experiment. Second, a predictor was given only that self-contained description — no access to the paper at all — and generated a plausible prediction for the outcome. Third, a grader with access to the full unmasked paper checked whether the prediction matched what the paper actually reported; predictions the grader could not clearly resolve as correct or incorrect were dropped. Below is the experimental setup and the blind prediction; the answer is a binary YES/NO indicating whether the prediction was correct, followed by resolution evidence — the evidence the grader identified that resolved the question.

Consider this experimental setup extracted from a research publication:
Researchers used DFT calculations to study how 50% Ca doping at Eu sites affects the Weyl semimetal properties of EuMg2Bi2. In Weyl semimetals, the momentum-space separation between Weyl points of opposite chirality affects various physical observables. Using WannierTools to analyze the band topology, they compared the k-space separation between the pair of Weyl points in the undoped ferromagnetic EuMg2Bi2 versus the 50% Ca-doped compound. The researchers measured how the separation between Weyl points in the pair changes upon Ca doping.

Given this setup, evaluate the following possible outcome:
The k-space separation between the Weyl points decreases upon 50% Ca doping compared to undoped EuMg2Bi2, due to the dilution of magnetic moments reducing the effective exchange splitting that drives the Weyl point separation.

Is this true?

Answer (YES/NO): YES